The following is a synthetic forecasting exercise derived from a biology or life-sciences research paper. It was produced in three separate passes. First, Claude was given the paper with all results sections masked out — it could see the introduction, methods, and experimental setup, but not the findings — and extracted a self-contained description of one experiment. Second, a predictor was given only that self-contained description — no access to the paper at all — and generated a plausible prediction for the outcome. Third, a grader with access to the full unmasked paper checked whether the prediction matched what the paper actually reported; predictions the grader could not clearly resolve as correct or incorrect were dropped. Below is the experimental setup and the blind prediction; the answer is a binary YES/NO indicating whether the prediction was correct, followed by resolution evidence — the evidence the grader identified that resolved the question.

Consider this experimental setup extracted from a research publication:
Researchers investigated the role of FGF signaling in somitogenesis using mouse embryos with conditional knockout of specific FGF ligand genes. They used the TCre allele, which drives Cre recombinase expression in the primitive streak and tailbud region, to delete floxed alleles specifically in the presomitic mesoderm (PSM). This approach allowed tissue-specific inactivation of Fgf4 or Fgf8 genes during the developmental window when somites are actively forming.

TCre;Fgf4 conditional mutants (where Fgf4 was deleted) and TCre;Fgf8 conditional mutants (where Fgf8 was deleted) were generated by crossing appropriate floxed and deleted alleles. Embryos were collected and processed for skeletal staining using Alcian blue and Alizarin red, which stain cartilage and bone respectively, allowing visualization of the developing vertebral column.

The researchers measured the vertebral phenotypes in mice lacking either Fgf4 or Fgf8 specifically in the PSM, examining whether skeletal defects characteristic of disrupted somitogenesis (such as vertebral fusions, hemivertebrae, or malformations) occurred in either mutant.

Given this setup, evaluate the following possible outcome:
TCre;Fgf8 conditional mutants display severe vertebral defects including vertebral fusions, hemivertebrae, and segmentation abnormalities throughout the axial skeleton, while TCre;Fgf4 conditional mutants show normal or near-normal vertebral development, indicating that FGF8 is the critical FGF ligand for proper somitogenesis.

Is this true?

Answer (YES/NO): NO